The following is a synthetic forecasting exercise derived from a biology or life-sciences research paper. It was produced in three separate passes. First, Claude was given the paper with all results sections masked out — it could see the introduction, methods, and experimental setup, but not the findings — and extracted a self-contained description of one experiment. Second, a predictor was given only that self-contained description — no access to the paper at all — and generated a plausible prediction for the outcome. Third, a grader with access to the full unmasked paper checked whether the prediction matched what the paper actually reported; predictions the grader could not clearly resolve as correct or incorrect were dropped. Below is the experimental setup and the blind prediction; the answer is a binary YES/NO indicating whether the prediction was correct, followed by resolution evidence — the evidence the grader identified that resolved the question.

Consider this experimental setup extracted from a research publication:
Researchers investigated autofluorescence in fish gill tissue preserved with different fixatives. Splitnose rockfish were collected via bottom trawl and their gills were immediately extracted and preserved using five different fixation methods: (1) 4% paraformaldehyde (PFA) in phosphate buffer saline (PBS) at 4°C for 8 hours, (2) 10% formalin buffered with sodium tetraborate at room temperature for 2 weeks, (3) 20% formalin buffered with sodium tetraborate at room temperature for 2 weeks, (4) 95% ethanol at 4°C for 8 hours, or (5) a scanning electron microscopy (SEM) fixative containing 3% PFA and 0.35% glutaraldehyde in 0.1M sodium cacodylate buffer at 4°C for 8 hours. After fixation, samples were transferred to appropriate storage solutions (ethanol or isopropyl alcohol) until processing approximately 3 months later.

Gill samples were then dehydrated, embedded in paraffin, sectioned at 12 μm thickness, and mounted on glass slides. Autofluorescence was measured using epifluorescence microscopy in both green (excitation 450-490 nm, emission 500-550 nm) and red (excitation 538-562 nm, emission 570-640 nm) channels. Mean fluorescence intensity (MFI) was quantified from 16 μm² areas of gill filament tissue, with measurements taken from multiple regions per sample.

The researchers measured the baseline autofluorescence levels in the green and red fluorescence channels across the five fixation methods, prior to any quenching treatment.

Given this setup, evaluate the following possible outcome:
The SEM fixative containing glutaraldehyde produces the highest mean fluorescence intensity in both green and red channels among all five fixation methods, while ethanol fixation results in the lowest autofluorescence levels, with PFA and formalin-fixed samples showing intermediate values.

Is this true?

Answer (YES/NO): NO